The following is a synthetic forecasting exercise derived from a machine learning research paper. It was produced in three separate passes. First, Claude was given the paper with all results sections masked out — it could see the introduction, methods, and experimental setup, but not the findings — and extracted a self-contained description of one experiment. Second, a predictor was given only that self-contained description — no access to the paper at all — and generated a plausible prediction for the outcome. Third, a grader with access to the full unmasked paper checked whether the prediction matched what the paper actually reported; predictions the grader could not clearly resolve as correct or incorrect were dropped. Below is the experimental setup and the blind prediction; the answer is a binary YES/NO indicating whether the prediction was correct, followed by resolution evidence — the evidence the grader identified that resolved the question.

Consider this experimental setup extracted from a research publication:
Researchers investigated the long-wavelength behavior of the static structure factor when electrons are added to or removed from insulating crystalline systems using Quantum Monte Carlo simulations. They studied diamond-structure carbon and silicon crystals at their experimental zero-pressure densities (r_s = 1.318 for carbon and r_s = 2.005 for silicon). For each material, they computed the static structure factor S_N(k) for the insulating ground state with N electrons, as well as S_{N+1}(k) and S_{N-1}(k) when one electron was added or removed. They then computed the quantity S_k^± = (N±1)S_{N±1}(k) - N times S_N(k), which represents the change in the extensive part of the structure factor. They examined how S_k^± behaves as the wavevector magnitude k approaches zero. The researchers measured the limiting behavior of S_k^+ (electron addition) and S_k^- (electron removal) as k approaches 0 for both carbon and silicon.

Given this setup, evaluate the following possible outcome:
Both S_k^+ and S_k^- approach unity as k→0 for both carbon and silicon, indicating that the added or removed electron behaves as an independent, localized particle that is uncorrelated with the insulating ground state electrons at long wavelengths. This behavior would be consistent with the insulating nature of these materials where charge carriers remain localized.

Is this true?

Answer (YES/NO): NO